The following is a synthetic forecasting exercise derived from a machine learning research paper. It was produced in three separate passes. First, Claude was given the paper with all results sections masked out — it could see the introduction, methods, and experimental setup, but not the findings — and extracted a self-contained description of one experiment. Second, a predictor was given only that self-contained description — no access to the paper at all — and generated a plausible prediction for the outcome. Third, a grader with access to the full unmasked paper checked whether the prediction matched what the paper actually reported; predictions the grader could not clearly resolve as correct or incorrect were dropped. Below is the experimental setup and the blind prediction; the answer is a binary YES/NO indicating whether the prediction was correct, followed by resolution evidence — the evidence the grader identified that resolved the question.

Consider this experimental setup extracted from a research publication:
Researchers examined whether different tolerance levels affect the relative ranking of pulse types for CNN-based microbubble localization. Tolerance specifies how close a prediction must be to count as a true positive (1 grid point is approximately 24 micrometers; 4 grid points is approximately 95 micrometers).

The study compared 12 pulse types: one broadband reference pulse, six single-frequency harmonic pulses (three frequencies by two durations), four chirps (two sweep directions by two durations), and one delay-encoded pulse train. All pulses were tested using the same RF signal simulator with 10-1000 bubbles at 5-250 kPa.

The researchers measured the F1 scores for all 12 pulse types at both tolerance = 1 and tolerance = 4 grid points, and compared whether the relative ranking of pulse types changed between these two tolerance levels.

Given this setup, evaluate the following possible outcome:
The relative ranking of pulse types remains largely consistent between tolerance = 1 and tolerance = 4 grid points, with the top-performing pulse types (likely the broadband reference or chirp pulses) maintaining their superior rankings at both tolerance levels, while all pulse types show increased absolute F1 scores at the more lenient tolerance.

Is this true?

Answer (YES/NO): YES